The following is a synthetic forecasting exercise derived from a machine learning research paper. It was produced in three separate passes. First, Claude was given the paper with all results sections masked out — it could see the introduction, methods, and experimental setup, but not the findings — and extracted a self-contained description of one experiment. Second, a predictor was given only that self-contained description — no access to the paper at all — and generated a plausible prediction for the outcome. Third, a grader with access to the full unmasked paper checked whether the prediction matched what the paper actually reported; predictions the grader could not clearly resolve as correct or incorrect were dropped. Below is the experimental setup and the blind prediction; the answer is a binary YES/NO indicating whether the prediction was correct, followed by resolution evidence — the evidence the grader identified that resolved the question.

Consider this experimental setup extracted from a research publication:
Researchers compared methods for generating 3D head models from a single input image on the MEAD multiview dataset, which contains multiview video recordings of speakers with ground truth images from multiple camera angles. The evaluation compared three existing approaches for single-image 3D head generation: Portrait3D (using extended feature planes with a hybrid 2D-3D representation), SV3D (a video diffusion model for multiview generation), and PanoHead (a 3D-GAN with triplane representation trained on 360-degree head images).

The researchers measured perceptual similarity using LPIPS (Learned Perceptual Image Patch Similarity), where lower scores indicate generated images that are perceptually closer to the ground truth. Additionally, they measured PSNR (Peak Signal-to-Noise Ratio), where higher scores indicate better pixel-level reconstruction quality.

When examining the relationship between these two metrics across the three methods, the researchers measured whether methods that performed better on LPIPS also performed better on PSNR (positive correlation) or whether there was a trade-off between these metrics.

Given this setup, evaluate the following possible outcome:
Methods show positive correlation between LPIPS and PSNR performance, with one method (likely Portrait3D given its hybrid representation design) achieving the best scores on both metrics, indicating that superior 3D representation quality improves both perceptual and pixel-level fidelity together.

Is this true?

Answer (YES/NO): NO